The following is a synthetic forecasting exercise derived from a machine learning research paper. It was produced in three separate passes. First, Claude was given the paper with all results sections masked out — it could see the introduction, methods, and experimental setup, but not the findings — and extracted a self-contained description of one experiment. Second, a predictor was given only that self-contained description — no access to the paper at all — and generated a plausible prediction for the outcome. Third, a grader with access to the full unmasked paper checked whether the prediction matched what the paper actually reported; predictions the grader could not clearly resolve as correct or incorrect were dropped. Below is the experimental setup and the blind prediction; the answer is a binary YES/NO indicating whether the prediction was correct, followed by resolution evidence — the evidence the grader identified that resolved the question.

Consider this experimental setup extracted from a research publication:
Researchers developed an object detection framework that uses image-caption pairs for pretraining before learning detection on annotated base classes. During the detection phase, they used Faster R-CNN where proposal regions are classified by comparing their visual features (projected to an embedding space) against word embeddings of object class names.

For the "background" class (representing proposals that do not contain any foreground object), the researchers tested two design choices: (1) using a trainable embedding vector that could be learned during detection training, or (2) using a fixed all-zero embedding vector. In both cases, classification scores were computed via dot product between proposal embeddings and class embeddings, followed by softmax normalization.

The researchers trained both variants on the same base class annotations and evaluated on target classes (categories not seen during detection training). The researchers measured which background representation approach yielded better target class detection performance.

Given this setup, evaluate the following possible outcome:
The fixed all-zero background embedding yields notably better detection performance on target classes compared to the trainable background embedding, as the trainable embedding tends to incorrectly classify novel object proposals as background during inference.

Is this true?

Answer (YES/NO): NO